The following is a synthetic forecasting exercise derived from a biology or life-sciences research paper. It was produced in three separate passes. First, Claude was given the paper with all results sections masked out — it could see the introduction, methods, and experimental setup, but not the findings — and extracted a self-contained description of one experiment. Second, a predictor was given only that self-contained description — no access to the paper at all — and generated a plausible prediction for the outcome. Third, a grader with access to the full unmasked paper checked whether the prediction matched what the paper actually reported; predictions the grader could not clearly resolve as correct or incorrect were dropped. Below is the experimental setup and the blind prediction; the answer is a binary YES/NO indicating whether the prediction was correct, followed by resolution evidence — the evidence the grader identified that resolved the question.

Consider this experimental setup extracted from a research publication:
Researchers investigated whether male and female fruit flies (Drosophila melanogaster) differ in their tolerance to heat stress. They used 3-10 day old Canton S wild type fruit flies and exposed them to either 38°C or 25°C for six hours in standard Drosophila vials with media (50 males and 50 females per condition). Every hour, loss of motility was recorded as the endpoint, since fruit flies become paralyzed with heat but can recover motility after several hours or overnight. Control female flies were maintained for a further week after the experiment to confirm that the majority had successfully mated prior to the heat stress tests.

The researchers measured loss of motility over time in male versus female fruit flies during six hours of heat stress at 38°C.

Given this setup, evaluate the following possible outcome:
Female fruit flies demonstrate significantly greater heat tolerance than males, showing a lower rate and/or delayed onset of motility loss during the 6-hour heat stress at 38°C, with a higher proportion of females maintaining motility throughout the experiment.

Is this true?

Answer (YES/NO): NO